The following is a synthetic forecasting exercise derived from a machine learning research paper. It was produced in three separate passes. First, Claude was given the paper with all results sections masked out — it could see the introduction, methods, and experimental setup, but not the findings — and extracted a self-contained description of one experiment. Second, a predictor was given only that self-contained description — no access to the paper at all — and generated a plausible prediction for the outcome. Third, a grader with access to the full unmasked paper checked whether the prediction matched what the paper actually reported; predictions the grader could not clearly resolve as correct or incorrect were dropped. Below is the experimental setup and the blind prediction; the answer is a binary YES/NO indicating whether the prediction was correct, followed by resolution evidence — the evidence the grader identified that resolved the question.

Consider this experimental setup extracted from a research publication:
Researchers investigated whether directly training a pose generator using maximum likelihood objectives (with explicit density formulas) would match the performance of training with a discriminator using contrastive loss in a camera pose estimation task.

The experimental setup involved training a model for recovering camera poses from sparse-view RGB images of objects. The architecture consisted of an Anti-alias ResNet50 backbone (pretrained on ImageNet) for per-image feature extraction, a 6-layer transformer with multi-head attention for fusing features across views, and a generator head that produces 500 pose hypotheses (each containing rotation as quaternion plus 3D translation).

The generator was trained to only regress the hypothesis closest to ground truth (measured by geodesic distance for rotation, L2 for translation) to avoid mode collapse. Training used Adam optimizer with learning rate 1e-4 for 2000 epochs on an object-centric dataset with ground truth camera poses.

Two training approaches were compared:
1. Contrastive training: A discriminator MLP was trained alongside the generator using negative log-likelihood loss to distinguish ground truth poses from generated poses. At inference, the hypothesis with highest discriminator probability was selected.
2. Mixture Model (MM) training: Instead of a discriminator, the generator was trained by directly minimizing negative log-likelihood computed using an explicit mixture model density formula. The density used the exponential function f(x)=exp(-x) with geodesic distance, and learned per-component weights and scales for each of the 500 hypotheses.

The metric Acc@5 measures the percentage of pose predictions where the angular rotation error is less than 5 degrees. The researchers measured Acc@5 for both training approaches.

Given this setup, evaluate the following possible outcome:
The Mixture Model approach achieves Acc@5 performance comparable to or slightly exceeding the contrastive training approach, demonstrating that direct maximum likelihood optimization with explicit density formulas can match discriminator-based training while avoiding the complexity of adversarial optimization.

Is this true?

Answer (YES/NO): NO